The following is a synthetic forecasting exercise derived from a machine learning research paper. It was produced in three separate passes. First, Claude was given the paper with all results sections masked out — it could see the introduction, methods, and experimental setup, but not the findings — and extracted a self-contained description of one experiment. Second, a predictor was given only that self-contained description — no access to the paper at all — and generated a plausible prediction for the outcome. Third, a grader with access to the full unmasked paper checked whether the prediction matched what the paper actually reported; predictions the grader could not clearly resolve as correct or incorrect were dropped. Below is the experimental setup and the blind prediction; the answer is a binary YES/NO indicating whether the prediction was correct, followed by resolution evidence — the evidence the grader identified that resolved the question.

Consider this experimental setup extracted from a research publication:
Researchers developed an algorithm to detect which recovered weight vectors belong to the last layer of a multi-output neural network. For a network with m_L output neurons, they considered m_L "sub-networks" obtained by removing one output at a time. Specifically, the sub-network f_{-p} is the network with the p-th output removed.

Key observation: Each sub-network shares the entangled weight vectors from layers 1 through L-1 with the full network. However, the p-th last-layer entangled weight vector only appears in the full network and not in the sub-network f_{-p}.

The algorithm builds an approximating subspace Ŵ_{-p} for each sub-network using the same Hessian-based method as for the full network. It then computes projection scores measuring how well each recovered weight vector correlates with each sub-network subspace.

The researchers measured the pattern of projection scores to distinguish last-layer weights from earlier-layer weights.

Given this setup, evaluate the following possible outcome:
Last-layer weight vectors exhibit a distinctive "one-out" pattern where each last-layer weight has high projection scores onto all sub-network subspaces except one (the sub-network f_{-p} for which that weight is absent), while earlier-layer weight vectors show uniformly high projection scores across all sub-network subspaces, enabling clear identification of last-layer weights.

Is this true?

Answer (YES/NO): YES